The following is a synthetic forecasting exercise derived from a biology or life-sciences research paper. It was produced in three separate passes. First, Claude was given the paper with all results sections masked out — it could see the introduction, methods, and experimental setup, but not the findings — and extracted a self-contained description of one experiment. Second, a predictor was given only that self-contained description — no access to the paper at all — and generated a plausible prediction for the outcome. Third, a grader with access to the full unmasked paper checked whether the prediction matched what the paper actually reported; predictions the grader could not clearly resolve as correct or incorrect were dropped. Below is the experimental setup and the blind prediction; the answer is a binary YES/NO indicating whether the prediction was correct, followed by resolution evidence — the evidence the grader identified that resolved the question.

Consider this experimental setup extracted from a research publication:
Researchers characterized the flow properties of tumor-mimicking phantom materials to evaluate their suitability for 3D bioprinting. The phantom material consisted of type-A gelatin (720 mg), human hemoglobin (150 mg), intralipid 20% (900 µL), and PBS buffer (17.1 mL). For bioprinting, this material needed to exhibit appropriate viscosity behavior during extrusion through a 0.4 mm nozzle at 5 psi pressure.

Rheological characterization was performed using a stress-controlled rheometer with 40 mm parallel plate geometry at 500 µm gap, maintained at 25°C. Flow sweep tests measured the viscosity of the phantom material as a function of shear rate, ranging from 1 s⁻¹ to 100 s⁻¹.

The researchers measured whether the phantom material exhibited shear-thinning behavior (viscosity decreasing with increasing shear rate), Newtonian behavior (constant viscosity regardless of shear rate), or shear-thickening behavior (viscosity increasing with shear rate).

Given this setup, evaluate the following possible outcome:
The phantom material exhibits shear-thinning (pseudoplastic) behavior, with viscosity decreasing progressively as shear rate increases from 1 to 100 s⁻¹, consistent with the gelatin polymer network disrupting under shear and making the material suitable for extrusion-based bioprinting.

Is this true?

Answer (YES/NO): YES